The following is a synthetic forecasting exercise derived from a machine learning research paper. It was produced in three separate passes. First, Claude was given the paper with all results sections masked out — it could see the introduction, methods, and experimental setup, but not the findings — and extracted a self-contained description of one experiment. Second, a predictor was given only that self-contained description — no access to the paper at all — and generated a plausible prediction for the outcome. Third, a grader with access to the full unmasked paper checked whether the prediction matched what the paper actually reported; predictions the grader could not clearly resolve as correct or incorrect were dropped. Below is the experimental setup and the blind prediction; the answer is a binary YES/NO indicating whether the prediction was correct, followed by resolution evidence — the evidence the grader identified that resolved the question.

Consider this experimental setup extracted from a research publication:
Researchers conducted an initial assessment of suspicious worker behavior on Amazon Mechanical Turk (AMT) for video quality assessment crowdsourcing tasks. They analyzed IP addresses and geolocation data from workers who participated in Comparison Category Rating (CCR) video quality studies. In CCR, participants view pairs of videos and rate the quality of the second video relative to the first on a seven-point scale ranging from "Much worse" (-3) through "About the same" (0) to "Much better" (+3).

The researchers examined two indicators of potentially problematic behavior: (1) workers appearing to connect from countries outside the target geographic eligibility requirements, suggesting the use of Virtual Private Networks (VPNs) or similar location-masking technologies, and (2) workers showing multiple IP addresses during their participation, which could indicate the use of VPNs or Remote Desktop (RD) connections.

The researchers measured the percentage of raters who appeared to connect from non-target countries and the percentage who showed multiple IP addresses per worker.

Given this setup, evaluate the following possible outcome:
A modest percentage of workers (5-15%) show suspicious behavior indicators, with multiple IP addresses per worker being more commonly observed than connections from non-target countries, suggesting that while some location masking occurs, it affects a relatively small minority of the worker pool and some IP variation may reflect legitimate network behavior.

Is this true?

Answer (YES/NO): NO